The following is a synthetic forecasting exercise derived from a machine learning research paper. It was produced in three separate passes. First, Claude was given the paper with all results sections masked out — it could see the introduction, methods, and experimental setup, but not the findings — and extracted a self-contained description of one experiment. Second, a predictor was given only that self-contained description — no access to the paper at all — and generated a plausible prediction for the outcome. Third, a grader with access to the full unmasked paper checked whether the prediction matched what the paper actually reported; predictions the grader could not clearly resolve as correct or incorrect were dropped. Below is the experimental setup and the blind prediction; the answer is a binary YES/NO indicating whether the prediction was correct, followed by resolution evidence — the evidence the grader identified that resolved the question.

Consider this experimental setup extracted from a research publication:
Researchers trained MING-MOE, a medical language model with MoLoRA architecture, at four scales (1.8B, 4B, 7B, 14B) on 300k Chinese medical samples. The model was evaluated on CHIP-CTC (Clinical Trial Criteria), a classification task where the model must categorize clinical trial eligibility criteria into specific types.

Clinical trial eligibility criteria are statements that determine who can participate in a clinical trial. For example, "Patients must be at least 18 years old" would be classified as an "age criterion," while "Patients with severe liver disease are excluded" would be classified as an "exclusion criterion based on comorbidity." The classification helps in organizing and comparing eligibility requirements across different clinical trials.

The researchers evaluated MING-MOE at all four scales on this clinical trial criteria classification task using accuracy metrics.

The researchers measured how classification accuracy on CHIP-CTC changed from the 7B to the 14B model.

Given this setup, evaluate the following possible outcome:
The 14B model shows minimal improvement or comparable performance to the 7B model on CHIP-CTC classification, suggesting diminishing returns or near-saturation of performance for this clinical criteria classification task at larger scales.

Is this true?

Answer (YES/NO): NO